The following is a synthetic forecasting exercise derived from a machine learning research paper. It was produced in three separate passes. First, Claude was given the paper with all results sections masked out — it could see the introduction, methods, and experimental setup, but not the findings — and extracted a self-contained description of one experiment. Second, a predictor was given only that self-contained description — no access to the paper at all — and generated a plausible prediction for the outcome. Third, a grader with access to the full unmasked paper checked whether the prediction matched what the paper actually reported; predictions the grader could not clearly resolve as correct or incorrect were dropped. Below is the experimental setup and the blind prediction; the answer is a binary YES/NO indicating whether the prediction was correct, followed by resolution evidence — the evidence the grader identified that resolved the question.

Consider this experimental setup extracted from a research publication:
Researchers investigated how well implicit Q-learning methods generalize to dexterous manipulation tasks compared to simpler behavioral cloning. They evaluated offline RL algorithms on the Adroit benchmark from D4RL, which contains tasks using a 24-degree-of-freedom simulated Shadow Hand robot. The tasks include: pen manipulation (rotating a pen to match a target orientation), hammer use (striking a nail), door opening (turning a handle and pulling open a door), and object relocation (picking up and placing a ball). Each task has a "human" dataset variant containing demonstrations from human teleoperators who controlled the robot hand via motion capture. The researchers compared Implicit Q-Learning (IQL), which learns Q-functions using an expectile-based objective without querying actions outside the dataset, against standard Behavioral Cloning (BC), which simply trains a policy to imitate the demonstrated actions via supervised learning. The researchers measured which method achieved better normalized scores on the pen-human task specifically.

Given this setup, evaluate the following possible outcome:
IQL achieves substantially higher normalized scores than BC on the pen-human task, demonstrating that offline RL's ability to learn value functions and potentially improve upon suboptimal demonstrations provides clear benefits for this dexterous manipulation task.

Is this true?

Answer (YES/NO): YES